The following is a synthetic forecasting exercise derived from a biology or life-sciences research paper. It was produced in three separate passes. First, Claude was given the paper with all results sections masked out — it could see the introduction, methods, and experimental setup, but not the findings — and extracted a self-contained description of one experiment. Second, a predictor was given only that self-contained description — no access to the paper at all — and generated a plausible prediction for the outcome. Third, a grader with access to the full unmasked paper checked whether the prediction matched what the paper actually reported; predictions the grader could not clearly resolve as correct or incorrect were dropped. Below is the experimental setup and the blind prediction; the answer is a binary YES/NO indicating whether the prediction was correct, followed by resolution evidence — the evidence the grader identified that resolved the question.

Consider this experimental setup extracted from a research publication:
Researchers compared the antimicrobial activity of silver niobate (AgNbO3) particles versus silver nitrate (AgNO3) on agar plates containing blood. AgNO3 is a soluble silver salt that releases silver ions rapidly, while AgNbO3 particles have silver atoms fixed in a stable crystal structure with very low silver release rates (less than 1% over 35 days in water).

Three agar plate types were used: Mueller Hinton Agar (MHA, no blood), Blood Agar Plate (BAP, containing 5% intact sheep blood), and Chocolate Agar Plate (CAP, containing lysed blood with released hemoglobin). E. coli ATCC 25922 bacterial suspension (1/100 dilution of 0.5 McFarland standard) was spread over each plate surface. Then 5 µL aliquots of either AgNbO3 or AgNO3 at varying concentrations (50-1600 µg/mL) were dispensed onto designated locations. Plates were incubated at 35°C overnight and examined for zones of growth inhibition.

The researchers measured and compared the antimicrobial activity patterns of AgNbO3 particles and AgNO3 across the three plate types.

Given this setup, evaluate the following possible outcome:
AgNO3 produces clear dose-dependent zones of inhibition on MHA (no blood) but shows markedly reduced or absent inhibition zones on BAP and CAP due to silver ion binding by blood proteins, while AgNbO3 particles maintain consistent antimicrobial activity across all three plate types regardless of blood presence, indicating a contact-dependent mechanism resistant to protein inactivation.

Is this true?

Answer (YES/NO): NO